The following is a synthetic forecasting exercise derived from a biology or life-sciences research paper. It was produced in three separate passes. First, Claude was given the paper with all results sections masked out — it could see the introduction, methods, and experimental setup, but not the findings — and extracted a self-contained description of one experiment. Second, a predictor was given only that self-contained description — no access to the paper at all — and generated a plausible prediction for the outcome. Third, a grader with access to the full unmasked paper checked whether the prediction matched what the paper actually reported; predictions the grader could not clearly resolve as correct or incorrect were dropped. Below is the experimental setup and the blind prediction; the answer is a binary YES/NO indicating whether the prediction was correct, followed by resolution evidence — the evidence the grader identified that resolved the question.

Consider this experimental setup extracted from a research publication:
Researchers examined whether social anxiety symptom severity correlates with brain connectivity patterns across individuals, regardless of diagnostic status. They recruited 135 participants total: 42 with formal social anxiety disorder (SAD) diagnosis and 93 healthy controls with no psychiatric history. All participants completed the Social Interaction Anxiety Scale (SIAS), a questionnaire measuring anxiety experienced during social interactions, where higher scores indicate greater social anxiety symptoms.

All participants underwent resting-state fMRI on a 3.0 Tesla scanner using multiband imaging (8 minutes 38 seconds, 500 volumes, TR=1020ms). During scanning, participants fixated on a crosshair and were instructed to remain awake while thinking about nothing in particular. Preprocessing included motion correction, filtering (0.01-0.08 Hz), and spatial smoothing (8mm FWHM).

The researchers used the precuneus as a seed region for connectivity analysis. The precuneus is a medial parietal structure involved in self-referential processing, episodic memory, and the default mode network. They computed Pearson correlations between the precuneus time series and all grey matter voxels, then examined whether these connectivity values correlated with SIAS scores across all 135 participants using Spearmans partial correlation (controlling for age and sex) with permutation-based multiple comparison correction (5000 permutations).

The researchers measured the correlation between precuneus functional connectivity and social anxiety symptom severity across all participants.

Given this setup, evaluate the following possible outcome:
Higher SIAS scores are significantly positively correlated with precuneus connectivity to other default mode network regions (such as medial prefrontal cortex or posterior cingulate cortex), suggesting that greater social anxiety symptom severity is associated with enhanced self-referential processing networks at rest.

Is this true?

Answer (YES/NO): NO